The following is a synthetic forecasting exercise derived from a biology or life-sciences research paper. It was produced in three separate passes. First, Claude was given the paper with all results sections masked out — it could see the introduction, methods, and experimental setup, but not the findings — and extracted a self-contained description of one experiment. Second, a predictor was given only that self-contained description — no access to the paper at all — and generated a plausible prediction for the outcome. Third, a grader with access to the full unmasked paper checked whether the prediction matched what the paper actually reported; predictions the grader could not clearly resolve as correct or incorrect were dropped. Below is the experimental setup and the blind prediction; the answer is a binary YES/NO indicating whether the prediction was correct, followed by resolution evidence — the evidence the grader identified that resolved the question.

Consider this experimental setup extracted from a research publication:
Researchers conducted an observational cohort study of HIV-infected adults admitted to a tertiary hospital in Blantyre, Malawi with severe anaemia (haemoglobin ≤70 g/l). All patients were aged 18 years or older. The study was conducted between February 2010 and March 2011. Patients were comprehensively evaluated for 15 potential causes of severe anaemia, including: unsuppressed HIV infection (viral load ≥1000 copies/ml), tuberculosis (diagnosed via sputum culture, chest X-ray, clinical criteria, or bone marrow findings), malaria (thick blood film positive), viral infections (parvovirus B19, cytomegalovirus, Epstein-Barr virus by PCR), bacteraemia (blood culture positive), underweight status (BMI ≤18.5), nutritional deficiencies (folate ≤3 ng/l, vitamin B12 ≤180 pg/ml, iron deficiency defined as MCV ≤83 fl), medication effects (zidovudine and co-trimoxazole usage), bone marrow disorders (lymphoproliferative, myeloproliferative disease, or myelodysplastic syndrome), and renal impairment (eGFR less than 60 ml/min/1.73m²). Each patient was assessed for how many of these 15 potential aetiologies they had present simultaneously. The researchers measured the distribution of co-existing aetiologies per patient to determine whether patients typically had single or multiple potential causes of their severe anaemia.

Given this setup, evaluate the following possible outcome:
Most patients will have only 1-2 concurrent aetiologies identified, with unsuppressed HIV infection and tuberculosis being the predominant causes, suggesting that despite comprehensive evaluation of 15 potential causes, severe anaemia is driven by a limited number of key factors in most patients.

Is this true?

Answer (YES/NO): NO